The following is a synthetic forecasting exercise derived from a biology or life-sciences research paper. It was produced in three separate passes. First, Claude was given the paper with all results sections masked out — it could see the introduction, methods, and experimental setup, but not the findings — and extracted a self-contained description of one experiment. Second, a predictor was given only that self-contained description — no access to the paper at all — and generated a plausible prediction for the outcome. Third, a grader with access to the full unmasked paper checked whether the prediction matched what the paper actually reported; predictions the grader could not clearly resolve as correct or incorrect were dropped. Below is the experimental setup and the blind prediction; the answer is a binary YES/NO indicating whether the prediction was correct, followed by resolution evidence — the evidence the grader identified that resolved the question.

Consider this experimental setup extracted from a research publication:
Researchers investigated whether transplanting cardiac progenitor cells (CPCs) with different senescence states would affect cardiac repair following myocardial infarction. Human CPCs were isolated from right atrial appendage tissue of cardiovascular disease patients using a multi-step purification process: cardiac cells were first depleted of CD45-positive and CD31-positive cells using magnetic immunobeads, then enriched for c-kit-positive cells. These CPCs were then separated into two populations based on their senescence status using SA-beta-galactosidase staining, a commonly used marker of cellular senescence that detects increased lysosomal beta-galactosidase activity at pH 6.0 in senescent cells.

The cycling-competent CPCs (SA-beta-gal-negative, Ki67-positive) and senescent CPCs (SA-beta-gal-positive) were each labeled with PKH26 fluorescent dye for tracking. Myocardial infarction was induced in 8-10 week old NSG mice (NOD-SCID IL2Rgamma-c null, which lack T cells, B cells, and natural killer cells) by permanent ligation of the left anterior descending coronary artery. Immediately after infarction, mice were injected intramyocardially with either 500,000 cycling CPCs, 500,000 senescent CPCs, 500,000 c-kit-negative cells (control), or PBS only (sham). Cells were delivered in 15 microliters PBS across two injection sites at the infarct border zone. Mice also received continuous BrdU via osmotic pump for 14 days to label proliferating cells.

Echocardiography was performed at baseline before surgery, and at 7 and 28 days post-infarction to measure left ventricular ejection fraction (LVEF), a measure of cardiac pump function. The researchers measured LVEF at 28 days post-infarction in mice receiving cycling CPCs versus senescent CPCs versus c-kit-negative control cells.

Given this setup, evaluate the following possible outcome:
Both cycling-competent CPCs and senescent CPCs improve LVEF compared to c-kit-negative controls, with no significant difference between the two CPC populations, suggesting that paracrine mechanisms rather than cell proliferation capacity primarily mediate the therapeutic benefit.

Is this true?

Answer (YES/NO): NO